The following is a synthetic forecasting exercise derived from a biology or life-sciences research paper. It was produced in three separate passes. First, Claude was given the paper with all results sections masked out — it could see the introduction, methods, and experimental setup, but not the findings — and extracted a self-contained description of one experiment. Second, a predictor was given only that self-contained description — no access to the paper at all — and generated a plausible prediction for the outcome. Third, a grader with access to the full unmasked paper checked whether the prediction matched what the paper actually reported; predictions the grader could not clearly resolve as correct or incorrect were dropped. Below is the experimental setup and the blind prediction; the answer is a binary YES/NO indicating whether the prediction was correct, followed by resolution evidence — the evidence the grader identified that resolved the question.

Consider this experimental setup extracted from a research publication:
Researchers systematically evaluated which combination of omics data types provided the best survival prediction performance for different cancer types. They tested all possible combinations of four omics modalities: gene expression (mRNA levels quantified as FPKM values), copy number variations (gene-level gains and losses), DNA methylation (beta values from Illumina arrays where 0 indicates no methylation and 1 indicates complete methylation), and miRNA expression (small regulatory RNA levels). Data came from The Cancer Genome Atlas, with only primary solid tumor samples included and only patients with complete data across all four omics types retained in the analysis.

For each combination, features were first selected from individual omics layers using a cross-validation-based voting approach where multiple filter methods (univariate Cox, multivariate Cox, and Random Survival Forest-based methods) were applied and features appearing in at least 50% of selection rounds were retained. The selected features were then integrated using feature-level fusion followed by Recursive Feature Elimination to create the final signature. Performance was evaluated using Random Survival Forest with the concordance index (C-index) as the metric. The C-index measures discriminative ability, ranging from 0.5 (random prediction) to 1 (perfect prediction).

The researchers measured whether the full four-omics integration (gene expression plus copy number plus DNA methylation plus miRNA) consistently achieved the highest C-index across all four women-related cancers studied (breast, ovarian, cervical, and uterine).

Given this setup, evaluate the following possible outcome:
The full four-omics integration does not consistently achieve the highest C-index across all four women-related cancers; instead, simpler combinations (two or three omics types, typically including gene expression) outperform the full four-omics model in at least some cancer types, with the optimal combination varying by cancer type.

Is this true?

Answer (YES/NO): NO